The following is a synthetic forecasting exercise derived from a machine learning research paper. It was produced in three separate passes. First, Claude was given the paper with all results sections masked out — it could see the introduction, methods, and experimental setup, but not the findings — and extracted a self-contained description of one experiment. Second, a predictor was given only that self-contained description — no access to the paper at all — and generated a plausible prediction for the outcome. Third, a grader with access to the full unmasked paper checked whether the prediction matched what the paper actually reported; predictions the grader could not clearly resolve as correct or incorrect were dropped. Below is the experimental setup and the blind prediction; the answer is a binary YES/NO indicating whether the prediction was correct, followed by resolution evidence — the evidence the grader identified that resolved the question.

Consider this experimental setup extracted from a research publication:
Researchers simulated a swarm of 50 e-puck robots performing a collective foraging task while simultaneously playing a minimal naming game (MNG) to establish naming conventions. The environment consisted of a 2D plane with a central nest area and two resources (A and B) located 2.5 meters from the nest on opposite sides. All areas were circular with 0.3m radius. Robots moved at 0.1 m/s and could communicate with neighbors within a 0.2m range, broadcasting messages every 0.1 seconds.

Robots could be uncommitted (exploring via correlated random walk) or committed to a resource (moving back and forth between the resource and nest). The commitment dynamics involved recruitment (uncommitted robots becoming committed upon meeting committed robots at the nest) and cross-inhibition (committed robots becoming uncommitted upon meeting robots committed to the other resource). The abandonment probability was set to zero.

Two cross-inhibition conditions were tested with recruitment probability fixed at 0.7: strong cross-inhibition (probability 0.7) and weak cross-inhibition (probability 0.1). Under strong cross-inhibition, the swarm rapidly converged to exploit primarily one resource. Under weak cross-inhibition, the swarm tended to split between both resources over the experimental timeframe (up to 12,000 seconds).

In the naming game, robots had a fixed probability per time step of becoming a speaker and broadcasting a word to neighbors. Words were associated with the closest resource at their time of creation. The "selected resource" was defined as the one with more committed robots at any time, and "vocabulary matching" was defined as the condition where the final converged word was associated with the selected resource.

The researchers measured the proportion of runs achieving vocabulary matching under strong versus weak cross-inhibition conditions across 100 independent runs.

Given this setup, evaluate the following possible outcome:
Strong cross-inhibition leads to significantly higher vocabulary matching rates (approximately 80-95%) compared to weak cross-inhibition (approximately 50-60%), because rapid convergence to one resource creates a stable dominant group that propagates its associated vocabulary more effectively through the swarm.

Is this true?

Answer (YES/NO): NO